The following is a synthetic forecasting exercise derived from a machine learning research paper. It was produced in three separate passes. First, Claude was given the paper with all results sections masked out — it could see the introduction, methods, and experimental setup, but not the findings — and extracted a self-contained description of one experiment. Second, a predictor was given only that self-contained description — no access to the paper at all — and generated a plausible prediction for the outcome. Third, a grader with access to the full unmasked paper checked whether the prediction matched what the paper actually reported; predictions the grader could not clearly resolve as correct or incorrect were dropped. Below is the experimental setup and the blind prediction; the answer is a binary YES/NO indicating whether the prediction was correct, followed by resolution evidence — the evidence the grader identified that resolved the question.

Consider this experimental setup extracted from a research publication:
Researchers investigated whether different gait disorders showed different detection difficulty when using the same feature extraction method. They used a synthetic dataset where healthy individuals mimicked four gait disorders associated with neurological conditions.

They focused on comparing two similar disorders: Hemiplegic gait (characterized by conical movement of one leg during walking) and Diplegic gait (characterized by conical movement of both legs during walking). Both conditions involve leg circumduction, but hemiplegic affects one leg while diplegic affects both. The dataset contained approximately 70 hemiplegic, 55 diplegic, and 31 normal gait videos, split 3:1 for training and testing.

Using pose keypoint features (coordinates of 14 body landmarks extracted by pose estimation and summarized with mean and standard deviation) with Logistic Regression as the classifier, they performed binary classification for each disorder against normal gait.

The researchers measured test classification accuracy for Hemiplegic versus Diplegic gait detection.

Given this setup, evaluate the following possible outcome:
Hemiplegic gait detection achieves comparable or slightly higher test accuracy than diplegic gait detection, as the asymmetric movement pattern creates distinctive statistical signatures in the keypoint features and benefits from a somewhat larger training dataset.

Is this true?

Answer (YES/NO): NO